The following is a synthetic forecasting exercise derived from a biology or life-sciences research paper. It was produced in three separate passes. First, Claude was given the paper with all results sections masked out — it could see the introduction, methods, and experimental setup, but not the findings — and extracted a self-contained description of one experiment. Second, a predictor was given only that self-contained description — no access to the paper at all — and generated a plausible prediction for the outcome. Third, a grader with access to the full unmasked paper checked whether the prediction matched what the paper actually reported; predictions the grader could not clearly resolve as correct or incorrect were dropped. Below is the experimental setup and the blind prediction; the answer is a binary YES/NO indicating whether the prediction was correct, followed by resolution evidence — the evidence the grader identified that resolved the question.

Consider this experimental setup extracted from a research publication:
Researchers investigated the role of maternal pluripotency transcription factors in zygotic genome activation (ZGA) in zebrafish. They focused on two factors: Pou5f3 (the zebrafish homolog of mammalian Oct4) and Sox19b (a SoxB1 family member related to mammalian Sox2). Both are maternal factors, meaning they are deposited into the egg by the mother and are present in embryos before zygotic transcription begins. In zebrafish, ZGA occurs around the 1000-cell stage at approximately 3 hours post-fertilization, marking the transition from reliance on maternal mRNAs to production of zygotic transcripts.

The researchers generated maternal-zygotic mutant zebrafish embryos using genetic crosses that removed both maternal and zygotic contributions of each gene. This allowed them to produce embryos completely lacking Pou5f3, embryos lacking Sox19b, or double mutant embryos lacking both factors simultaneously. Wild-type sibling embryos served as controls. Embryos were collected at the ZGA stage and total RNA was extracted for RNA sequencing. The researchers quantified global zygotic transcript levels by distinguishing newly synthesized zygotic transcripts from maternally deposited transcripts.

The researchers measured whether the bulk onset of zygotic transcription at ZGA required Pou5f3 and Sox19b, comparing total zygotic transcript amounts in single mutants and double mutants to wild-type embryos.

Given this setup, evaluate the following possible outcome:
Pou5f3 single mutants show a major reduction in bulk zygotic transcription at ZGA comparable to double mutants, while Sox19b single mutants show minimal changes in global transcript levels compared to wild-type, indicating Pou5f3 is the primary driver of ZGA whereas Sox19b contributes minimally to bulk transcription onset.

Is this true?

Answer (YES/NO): NO